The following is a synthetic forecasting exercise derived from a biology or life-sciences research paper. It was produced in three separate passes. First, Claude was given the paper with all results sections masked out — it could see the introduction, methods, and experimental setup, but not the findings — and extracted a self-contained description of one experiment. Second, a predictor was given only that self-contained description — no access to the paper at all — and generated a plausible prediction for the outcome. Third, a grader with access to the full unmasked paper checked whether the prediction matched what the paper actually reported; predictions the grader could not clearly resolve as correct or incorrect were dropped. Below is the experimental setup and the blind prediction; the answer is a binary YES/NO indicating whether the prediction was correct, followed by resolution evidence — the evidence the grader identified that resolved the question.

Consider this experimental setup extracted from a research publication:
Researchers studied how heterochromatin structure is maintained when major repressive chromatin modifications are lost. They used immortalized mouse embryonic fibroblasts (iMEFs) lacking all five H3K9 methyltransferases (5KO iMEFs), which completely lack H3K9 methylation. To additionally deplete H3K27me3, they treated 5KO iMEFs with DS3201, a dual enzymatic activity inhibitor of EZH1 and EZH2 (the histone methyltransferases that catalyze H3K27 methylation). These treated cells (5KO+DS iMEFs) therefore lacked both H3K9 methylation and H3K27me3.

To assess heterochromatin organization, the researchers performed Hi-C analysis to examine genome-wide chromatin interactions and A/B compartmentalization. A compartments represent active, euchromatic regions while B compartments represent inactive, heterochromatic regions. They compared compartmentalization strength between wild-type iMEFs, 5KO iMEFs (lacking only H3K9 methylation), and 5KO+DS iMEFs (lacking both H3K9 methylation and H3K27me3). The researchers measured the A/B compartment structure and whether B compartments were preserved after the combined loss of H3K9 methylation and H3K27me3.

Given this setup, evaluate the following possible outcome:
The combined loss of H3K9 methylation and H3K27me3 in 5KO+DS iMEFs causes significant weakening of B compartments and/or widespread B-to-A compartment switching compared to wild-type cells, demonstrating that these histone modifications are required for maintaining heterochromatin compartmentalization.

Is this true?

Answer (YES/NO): NO